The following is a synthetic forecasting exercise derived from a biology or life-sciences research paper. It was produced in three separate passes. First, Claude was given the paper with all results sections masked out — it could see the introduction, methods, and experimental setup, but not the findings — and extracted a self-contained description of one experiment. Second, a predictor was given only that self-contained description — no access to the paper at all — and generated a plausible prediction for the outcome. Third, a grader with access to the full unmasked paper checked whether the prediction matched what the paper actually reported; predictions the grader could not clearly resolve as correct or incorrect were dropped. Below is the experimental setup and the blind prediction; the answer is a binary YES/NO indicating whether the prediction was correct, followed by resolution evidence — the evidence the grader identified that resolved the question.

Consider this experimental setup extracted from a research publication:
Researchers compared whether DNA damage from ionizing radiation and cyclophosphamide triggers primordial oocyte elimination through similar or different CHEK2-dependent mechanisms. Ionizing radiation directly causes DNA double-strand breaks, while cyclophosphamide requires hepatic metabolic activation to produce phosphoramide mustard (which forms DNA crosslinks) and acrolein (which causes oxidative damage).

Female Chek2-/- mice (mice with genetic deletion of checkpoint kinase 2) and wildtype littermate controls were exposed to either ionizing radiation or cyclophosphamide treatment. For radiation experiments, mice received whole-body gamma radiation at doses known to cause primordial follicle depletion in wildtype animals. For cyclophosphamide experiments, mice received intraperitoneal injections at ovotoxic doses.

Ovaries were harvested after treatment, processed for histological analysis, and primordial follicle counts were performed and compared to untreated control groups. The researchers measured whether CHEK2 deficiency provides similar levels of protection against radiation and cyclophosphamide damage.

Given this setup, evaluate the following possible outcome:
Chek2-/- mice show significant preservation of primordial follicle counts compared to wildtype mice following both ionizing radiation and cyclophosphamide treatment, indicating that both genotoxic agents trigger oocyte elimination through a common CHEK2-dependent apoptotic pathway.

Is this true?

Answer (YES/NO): YES